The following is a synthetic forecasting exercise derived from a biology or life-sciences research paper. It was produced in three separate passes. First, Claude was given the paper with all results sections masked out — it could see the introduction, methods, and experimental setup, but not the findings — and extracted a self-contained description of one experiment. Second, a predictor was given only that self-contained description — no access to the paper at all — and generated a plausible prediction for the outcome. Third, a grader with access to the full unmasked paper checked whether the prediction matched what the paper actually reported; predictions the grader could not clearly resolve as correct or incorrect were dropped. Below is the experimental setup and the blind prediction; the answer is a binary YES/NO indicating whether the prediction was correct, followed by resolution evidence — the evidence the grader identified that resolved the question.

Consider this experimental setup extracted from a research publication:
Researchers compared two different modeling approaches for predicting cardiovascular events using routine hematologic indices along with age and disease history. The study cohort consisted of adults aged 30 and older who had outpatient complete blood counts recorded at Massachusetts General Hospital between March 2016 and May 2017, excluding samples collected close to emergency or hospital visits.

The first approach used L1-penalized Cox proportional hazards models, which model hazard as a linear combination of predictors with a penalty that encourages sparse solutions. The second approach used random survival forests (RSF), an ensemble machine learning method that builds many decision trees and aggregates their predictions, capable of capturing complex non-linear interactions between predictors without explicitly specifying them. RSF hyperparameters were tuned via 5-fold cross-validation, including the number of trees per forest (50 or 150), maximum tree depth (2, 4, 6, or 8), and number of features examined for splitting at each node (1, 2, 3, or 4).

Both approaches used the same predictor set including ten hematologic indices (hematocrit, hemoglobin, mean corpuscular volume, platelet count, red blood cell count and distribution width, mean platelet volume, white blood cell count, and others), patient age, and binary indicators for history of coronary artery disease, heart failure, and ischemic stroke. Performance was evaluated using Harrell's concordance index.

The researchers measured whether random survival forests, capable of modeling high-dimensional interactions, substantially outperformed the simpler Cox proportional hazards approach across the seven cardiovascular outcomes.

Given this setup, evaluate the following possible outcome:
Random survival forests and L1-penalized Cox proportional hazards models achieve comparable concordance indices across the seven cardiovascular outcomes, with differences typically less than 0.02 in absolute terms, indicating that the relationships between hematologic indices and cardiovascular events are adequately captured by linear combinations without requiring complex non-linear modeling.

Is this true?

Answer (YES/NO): NO